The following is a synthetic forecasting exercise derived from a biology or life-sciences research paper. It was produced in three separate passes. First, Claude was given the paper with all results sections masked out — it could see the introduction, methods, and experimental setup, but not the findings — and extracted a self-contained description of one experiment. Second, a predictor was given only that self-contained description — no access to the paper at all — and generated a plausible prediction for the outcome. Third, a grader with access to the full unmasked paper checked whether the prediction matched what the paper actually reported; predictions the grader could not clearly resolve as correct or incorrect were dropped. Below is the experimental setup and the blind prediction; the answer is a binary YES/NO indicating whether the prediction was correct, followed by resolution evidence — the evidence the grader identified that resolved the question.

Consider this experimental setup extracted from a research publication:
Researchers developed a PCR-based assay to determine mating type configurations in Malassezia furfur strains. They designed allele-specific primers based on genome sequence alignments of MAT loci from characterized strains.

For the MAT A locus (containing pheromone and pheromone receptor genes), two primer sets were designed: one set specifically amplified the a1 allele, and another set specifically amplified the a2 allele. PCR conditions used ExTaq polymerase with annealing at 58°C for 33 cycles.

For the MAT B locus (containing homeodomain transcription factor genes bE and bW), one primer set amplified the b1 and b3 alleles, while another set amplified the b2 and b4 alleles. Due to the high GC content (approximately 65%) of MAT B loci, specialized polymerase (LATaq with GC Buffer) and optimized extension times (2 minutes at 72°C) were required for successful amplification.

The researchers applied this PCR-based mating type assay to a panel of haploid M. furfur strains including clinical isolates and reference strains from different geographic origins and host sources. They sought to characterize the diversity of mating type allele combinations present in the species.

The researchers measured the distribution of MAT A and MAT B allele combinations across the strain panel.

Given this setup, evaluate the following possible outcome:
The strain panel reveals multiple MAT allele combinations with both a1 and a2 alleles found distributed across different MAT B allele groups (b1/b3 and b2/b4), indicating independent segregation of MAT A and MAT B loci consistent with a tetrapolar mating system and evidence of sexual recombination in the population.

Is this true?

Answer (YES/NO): NO